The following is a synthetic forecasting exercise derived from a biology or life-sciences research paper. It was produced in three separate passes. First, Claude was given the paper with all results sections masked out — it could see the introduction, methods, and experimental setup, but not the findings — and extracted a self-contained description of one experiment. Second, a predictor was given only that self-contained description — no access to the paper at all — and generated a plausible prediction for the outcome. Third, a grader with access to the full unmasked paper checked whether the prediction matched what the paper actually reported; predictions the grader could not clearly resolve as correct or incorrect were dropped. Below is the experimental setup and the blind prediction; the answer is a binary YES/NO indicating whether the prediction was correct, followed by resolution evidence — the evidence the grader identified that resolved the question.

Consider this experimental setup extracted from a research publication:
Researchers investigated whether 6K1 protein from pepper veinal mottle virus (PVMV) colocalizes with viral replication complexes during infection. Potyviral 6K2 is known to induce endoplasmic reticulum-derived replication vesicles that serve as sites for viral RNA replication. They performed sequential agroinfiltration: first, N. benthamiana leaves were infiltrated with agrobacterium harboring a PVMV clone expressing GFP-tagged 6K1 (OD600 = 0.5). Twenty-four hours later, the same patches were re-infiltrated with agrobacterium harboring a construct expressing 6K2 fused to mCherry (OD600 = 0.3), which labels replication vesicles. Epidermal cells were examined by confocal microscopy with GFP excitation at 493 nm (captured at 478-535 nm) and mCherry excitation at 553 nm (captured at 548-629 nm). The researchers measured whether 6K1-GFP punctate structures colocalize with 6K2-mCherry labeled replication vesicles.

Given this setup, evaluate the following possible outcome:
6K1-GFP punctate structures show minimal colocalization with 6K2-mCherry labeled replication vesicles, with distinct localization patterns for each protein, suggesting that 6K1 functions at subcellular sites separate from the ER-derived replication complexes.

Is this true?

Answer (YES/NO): NO